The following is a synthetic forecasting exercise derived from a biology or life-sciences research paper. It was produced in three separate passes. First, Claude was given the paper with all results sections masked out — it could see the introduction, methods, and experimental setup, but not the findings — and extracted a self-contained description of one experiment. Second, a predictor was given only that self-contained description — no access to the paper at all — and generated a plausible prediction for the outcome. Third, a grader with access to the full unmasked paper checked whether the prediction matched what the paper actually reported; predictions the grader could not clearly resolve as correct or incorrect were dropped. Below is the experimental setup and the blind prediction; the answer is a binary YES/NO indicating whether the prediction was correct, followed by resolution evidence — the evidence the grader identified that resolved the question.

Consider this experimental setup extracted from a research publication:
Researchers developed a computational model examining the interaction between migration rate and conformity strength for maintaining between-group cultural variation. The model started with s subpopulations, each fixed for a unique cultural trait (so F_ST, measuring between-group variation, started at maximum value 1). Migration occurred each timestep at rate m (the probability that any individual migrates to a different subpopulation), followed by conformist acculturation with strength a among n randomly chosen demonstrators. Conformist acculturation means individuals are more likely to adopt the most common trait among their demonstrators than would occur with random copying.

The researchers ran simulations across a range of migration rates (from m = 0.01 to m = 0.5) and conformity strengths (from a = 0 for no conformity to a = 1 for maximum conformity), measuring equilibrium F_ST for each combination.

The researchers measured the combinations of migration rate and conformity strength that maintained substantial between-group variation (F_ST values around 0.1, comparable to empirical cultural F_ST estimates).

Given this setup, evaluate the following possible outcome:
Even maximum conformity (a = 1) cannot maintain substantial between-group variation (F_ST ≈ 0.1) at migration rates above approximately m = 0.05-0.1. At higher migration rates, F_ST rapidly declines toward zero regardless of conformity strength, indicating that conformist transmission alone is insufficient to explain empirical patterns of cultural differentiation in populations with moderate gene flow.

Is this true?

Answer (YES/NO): NO